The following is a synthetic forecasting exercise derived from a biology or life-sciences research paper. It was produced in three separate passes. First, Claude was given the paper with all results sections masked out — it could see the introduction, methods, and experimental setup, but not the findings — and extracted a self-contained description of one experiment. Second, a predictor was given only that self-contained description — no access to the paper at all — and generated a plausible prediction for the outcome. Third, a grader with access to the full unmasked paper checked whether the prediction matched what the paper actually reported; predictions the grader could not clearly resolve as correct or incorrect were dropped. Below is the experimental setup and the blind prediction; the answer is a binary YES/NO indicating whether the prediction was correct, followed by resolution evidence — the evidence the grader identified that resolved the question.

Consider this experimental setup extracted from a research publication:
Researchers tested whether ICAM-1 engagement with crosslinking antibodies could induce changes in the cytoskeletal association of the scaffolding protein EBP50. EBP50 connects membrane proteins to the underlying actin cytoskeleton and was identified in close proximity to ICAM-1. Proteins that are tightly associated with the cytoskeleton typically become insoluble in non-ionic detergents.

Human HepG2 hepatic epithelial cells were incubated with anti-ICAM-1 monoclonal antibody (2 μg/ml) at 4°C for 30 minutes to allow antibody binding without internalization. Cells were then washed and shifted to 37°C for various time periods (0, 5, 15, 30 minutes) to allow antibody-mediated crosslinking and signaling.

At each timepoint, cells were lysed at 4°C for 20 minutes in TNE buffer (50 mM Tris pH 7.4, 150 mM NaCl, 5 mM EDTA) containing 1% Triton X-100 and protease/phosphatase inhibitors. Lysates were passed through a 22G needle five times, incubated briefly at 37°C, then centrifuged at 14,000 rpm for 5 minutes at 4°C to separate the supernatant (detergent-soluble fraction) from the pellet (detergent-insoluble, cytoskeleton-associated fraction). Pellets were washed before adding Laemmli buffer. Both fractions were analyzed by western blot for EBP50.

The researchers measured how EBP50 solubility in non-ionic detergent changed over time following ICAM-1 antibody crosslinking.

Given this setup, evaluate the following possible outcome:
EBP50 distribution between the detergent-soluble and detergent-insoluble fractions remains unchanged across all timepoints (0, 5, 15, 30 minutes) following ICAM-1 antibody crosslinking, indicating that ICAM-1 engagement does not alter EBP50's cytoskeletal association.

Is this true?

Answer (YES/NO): NO